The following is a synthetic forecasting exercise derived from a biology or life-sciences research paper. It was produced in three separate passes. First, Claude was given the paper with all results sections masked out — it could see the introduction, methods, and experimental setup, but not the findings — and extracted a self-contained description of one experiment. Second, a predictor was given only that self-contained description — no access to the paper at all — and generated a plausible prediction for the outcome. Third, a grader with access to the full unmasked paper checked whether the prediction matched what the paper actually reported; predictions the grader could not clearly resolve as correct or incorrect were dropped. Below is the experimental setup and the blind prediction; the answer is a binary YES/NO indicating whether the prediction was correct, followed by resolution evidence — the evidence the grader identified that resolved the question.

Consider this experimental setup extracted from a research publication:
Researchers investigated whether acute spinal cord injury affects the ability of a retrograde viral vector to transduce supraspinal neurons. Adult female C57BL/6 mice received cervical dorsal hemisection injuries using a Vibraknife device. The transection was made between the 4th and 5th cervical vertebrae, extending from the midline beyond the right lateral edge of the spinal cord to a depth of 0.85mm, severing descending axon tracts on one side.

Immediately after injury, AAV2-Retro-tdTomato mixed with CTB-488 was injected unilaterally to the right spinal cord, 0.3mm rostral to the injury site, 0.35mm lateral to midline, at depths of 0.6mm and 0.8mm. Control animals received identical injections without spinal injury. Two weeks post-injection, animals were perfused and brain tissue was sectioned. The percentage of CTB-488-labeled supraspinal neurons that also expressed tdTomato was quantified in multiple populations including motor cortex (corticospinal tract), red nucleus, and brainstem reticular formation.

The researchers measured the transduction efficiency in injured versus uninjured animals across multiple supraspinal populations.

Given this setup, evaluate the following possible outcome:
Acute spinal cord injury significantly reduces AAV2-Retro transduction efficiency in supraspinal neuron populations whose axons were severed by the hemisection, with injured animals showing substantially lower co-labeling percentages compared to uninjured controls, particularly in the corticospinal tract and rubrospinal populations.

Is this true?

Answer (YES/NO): NO